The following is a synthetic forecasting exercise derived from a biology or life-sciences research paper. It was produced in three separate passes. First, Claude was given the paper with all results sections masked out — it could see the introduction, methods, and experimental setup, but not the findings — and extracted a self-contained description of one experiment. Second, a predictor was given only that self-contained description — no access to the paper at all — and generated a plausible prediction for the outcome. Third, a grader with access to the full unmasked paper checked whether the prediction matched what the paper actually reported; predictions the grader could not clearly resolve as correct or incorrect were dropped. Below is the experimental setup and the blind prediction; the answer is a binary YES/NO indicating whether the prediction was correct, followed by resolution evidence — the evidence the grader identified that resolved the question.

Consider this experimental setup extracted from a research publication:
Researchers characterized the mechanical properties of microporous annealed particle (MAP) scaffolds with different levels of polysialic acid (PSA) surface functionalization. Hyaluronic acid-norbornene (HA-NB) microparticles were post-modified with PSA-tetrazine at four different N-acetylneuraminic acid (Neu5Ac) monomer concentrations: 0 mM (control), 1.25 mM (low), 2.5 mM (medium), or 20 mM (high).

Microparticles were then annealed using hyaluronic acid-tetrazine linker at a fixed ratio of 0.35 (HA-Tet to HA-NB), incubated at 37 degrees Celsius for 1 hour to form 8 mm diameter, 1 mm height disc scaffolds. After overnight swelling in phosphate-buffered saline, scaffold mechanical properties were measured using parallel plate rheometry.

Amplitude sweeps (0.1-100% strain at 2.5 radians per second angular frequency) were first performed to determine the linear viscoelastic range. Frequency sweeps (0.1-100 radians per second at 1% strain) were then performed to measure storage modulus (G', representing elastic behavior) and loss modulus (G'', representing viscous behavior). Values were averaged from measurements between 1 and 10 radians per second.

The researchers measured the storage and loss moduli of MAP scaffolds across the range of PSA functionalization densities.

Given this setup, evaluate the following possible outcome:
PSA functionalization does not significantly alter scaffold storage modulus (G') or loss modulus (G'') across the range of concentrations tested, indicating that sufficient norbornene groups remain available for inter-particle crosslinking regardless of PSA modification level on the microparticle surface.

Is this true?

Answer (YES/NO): YES